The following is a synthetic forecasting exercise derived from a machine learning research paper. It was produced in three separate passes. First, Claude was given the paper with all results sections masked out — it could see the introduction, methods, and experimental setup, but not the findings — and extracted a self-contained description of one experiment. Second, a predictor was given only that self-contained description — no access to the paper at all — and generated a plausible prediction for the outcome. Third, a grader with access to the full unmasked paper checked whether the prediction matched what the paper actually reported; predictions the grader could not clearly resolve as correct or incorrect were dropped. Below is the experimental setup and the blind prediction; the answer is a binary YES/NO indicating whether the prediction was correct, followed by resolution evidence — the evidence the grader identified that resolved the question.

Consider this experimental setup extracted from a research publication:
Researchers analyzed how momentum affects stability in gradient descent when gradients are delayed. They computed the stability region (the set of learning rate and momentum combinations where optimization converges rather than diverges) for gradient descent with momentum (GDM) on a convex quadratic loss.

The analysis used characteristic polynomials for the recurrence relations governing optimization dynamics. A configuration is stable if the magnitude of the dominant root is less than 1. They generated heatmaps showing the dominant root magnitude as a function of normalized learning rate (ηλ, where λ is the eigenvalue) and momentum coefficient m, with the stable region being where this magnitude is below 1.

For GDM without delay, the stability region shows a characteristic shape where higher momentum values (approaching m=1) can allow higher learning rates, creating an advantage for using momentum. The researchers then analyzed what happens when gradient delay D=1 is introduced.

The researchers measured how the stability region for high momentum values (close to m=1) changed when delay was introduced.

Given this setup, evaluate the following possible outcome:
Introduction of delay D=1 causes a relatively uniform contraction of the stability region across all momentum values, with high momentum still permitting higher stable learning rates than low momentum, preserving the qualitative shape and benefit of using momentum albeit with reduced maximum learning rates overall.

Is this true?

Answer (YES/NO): NO